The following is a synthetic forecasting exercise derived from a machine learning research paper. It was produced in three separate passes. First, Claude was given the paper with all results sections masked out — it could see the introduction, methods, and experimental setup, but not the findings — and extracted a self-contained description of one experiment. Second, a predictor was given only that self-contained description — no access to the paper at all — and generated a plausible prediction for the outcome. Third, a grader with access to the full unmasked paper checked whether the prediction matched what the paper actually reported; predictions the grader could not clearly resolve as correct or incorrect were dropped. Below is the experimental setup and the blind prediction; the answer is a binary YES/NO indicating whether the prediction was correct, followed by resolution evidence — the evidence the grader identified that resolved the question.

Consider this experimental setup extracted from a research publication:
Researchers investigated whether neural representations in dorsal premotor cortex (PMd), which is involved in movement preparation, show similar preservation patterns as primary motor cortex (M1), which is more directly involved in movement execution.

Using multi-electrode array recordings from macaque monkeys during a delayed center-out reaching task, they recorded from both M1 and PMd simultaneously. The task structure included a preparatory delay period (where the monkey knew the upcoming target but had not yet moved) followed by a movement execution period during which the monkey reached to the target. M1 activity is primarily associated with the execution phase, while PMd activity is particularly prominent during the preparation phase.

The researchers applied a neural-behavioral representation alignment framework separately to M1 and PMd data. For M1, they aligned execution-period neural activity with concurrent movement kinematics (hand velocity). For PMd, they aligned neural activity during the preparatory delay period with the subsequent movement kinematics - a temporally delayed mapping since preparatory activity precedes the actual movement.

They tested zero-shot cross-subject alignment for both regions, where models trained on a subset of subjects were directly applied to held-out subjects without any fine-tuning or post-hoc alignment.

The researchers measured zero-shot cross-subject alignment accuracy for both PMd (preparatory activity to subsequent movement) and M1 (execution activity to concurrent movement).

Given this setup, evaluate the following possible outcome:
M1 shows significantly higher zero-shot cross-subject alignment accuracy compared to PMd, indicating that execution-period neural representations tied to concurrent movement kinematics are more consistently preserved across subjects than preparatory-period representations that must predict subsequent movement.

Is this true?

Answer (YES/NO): NO